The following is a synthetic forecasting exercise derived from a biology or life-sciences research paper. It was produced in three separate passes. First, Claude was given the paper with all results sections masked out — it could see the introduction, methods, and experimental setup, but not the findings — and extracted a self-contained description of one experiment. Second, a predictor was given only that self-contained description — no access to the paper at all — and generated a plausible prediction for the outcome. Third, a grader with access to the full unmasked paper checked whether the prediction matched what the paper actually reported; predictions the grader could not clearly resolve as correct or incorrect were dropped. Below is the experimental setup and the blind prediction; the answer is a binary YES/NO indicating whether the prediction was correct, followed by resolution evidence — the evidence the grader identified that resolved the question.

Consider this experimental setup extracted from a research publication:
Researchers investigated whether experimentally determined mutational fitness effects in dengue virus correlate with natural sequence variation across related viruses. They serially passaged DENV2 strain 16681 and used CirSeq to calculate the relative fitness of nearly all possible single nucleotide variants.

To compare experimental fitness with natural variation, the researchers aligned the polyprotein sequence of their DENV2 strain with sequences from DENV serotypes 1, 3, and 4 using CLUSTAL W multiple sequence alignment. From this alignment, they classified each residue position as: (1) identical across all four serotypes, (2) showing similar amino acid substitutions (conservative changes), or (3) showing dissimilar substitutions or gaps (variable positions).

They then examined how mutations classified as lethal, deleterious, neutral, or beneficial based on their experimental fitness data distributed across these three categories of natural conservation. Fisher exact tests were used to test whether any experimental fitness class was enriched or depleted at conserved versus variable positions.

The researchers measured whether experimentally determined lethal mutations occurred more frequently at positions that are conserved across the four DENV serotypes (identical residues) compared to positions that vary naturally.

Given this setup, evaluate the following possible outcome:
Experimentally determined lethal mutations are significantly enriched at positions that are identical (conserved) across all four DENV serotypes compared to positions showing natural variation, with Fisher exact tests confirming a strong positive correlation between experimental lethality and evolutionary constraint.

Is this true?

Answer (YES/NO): YES